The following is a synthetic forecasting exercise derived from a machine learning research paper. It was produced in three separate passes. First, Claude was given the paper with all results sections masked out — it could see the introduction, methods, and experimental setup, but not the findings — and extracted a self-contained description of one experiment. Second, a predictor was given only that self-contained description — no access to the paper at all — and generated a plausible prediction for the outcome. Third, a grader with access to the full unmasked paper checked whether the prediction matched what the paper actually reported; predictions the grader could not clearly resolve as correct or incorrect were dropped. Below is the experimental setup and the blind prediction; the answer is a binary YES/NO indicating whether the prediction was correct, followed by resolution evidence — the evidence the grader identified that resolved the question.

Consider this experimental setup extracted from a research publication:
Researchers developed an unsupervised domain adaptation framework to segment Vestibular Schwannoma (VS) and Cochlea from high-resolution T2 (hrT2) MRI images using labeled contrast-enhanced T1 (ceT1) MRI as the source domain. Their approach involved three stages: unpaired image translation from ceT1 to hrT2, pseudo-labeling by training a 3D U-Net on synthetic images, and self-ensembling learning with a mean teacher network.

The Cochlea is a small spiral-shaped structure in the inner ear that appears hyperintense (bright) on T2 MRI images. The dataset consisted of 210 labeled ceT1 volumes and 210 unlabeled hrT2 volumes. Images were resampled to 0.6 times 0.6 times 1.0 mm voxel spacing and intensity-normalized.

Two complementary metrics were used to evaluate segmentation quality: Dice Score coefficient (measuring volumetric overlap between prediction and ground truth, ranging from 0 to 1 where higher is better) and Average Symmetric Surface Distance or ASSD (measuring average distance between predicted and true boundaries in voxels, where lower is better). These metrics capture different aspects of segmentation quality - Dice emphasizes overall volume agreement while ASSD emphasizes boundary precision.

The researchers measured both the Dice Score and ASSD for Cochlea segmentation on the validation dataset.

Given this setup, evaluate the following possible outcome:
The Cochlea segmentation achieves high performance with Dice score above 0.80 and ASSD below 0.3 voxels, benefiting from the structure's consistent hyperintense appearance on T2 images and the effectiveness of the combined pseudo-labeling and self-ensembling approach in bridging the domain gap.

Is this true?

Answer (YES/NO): YES